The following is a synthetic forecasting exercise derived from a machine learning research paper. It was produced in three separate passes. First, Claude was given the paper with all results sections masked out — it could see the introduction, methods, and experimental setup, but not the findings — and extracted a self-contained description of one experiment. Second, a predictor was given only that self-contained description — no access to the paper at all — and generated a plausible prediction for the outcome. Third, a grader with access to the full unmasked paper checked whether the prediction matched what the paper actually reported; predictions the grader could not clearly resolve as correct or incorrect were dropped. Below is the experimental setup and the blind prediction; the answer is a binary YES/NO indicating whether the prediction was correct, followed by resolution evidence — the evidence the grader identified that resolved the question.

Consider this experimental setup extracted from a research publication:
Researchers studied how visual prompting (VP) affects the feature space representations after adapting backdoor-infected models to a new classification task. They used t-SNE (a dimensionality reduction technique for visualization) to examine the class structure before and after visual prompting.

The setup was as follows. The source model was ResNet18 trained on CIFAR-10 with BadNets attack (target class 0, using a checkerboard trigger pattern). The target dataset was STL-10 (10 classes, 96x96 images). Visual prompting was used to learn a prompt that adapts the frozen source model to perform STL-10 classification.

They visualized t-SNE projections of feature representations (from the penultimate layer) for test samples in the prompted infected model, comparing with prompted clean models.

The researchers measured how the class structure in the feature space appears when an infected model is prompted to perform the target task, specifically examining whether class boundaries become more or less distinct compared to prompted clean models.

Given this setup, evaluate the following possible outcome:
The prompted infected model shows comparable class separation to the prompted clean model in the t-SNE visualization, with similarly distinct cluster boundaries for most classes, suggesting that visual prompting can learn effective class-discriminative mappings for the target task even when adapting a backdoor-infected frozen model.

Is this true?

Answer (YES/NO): NO